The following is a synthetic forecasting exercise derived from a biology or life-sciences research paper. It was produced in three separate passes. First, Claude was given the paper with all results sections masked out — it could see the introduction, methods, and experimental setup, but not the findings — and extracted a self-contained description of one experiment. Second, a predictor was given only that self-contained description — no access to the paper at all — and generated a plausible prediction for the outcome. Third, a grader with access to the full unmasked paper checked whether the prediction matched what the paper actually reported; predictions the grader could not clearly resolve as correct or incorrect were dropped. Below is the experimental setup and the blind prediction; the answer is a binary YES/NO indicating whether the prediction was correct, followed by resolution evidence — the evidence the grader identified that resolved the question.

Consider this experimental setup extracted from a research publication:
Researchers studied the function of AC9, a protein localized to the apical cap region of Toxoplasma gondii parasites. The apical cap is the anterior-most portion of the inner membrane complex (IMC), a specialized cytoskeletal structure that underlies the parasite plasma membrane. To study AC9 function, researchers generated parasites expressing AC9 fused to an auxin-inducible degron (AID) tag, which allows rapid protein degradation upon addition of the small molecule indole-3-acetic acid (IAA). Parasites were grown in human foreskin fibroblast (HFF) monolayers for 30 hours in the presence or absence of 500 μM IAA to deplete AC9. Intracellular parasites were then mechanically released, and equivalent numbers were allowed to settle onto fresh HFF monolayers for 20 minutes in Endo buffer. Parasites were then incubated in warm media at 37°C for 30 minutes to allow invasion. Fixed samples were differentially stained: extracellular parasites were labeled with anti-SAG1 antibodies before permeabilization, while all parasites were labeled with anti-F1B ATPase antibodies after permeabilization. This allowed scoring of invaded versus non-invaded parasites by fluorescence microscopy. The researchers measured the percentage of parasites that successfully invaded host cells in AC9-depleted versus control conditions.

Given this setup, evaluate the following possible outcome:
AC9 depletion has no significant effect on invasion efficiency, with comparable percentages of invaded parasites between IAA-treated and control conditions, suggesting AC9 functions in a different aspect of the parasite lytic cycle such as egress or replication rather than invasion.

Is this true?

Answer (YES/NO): NO